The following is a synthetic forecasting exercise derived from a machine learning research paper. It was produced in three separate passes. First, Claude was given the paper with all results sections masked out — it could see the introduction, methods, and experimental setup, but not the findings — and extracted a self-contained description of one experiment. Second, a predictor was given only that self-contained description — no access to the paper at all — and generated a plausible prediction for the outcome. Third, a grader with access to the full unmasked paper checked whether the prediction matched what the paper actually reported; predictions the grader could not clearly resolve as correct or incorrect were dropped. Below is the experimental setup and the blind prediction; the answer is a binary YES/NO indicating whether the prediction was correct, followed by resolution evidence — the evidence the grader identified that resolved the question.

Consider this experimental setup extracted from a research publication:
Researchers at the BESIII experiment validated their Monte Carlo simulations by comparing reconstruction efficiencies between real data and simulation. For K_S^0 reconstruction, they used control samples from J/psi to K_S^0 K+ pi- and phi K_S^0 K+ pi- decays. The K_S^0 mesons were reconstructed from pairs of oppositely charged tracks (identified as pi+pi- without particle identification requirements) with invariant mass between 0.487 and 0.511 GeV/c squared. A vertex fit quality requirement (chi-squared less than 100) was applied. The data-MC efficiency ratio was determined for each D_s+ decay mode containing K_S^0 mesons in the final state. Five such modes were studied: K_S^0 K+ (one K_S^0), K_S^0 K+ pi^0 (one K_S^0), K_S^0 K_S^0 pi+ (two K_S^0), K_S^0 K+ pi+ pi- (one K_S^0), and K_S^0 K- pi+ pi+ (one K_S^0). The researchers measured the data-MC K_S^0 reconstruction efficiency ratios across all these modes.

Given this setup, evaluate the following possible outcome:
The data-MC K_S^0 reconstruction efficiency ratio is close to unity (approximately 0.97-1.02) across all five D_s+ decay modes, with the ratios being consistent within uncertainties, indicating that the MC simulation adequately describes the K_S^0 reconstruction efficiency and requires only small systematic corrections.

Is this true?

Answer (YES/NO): NO